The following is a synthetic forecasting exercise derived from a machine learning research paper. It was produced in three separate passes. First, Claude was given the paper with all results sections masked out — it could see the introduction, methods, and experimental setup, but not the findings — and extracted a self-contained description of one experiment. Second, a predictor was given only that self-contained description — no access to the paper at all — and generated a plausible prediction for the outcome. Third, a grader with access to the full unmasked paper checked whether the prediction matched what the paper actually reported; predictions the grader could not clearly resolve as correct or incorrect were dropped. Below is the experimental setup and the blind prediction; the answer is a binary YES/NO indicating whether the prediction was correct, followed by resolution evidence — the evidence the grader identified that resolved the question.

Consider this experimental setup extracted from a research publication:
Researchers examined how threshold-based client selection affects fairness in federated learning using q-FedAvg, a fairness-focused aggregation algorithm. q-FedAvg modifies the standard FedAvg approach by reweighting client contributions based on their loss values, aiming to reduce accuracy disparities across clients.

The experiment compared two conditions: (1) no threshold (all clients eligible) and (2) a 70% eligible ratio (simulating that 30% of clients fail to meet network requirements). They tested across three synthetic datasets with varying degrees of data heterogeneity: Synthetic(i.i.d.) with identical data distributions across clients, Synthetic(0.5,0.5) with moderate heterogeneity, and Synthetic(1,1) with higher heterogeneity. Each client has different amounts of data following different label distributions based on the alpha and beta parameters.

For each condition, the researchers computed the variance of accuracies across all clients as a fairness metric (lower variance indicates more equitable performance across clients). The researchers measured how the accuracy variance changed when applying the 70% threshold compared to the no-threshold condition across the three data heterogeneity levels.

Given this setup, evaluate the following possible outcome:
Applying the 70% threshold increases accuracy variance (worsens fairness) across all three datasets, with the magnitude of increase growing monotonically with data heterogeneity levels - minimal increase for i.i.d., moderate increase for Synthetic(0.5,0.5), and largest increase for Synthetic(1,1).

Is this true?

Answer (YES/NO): NO